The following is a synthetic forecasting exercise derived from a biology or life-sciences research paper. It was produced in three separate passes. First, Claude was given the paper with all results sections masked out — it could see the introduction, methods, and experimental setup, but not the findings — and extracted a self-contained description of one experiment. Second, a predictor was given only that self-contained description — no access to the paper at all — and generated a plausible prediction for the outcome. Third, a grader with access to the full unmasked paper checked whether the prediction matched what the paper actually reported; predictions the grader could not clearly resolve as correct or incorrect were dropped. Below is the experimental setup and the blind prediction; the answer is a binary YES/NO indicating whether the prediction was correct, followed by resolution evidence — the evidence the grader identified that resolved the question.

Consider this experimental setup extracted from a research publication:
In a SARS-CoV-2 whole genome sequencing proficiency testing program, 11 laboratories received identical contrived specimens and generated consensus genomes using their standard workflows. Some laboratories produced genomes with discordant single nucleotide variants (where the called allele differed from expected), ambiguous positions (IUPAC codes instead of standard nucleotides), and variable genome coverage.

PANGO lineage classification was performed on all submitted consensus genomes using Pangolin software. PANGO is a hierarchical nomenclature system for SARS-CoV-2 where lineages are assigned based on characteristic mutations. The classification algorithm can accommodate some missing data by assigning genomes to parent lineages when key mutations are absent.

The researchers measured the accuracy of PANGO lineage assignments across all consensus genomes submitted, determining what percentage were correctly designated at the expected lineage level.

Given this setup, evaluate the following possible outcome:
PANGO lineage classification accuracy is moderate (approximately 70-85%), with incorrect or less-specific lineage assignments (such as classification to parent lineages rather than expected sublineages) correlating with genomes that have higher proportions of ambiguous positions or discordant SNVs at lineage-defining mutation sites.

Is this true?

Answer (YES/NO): NO